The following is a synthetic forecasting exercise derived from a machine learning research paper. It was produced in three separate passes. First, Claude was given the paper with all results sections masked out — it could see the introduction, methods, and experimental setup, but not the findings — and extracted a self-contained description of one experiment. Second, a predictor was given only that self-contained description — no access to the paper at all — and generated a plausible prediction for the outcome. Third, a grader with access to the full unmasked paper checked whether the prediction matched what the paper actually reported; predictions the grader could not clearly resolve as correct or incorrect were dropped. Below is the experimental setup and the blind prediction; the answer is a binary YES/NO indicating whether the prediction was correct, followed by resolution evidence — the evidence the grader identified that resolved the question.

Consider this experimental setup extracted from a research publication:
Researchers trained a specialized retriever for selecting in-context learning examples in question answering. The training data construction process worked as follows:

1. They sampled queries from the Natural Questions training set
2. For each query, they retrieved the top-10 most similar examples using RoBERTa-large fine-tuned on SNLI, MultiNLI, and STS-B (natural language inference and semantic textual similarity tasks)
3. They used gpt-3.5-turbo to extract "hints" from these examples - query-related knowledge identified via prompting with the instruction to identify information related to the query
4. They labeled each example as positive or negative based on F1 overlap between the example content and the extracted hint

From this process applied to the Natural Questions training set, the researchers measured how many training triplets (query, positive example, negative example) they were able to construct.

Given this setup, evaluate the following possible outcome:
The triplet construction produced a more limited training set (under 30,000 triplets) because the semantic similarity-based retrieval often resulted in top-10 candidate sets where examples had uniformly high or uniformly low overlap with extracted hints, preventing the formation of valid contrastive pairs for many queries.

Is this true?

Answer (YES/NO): YES